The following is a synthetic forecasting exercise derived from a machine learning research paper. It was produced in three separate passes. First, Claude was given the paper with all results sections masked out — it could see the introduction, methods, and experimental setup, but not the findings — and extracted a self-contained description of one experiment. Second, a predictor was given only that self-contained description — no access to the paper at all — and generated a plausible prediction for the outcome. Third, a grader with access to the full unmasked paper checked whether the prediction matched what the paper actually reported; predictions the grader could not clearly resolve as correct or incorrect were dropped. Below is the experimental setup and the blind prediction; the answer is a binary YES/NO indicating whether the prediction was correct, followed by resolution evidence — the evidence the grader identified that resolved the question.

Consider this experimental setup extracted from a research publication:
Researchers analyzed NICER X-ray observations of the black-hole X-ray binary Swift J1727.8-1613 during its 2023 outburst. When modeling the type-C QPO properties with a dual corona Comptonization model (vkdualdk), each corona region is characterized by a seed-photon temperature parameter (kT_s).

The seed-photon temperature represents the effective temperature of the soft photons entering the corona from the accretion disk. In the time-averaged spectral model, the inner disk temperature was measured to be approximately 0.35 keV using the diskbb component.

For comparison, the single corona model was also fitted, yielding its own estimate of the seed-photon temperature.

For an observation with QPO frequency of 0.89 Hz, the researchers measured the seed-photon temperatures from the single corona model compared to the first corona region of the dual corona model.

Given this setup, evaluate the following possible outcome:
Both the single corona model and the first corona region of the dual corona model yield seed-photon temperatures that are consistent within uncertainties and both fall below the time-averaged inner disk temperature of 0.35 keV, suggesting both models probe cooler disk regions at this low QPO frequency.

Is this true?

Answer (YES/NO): NO